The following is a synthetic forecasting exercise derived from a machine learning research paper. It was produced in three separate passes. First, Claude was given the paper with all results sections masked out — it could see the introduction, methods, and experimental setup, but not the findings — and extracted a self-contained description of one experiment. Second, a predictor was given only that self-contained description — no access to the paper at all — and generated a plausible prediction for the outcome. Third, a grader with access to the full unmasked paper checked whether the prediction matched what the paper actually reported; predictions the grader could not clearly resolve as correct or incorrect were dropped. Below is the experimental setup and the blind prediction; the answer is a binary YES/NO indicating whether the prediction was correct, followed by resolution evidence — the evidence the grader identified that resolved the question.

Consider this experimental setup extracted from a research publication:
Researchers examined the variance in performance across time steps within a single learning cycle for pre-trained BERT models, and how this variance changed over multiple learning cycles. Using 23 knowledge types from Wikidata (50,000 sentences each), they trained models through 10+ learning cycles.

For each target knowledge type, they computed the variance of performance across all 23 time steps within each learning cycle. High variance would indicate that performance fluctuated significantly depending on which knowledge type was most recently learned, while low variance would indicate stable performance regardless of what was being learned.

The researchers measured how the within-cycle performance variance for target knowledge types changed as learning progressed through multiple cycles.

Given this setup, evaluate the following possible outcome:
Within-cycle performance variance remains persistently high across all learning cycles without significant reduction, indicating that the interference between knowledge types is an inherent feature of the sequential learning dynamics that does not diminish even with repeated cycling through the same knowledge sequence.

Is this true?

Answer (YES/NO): NO